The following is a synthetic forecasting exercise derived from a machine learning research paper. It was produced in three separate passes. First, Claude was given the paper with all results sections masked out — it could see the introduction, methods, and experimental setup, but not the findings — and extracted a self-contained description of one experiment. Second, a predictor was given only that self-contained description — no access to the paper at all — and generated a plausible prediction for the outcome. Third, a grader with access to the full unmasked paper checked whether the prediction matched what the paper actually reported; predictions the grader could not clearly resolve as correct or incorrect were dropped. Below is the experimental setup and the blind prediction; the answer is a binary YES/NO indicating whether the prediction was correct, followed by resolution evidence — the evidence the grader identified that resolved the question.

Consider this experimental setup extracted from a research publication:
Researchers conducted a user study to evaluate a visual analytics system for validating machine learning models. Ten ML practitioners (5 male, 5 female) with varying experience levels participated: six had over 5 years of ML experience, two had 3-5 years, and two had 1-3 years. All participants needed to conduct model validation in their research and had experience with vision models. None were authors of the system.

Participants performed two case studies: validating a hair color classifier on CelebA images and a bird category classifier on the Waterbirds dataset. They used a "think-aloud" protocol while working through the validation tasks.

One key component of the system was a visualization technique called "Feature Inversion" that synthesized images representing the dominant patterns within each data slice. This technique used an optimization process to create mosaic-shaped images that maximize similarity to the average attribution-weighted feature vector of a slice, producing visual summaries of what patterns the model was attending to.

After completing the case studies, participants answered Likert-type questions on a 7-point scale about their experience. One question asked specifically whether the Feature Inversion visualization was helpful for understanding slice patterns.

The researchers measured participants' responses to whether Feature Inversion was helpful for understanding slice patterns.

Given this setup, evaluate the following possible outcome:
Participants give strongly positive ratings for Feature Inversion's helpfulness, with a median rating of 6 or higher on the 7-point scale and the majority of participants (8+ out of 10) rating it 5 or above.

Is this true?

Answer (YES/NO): YES